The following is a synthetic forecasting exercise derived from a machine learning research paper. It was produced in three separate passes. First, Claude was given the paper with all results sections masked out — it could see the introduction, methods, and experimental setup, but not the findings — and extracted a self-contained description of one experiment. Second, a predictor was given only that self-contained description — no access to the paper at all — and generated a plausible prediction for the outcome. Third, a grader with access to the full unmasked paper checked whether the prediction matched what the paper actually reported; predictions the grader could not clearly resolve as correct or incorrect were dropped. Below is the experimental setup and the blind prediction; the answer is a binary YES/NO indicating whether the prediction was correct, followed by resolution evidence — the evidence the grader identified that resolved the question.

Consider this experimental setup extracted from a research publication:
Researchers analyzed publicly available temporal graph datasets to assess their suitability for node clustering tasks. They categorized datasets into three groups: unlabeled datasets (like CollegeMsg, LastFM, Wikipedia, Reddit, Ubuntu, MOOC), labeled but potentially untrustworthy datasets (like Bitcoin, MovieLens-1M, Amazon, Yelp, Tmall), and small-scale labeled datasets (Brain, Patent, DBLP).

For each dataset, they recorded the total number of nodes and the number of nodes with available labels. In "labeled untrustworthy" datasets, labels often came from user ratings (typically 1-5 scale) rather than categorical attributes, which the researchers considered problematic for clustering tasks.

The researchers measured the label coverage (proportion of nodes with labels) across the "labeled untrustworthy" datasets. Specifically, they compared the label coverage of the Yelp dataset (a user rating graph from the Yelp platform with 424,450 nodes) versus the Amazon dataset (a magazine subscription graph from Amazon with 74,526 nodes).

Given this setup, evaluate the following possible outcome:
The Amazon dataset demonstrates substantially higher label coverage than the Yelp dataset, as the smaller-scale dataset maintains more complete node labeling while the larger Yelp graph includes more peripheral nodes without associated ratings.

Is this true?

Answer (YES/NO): YES